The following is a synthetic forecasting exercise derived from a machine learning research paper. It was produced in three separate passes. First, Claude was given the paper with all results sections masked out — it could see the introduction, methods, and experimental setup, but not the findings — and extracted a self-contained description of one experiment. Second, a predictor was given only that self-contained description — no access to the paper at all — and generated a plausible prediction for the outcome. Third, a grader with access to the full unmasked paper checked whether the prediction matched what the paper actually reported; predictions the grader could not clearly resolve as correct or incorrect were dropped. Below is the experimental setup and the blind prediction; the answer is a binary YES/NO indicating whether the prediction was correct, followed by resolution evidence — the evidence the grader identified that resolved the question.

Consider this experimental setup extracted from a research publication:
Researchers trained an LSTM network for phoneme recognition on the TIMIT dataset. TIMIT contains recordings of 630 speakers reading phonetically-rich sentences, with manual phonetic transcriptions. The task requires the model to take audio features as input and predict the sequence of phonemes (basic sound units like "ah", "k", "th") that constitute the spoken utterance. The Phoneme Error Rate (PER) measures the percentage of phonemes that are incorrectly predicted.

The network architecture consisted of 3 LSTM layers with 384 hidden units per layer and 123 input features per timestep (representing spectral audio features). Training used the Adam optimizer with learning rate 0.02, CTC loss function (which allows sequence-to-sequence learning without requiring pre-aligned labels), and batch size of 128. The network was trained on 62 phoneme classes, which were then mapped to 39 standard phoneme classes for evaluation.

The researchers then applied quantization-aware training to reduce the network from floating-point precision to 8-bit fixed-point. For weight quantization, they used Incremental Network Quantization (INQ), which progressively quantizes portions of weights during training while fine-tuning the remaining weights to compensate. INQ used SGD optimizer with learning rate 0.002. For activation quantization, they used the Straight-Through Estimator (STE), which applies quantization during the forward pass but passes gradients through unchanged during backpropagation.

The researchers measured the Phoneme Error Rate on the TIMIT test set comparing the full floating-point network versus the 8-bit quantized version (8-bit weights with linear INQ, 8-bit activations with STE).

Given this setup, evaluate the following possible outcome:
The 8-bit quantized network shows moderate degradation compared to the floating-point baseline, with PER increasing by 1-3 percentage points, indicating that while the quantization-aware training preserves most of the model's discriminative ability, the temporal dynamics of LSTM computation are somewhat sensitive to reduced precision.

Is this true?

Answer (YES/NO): NO